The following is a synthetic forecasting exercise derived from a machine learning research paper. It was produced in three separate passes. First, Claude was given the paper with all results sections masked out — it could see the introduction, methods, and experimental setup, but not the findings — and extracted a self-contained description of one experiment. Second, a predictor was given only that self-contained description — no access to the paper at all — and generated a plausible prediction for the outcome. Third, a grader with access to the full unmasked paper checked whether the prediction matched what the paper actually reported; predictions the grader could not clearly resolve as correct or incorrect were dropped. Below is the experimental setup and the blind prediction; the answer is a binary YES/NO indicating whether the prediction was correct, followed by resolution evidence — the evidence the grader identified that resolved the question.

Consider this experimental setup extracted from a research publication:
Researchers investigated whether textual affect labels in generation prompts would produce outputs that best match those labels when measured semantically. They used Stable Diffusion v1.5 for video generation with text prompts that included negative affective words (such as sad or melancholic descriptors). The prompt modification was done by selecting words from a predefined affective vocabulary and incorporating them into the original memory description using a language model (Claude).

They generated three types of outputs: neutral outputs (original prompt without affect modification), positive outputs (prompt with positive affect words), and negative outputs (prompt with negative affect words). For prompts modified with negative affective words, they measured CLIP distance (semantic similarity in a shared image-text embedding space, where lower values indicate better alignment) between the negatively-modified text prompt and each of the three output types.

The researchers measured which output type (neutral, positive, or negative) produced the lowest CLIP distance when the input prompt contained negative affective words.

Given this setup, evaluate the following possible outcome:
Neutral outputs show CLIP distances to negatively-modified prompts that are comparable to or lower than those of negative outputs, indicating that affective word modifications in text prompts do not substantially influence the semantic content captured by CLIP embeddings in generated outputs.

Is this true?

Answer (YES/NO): NO